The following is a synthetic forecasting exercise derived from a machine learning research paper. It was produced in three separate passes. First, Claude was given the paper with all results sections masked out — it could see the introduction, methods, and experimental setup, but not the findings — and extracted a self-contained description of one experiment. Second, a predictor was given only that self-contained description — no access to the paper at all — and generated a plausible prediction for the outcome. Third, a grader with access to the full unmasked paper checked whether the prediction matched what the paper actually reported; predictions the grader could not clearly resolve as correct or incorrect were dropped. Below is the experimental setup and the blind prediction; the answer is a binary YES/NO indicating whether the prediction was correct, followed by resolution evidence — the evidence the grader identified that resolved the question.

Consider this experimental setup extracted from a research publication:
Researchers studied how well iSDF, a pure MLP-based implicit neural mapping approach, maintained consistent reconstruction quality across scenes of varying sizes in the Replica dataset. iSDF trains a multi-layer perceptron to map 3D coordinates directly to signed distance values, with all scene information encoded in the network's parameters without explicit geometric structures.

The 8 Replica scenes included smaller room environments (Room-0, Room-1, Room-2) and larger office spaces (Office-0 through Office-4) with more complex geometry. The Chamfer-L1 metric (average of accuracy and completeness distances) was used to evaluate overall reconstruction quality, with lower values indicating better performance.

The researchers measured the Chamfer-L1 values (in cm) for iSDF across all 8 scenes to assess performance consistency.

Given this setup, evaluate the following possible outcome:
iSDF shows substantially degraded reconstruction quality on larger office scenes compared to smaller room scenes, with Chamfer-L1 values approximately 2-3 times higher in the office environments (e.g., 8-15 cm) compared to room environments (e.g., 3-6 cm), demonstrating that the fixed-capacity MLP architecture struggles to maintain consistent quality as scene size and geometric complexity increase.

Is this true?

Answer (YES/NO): NO